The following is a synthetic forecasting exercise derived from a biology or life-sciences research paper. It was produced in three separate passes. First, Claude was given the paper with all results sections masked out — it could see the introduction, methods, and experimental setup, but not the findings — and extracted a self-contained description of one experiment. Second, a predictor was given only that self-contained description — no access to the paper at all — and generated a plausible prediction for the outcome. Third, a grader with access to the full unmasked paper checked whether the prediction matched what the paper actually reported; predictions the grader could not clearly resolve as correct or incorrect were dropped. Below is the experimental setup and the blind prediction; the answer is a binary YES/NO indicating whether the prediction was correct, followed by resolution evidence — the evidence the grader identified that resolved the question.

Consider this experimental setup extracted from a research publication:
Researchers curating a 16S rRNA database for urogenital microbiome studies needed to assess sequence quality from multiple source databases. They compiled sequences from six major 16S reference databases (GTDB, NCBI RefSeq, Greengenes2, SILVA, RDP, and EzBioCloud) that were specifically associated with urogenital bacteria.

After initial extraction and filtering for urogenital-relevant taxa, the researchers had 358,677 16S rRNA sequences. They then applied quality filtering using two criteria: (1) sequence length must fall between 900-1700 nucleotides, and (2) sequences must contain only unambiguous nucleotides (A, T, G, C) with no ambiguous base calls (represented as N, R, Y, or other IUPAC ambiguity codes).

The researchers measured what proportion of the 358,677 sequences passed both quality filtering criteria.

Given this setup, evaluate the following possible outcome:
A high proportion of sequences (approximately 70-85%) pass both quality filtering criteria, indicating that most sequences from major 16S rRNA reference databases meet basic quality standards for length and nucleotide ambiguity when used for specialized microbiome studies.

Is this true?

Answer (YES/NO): YES